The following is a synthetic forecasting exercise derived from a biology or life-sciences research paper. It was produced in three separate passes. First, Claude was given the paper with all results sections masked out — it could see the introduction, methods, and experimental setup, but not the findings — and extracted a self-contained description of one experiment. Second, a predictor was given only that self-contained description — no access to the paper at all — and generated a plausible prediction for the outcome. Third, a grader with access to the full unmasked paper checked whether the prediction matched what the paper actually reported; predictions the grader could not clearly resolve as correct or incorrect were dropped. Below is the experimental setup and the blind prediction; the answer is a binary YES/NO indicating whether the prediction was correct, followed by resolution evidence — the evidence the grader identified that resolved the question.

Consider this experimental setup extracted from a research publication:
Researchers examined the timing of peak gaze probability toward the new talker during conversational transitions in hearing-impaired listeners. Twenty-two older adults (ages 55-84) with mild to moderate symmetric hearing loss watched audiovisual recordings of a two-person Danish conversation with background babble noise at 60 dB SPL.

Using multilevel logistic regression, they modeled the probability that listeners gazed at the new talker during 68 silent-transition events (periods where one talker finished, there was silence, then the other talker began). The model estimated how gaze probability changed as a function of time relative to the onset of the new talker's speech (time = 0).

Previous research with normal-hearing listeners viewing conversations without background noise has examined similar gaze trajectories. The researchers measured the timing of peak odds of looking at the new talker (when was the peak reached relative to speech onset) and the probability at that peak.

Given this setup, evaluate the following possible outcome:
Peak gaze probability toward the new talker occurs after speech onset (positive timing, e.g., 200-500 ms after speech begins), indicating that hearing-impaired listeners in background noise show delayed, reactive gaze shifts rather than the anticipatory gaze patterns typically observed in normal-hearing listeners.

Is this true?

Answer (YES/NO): NO